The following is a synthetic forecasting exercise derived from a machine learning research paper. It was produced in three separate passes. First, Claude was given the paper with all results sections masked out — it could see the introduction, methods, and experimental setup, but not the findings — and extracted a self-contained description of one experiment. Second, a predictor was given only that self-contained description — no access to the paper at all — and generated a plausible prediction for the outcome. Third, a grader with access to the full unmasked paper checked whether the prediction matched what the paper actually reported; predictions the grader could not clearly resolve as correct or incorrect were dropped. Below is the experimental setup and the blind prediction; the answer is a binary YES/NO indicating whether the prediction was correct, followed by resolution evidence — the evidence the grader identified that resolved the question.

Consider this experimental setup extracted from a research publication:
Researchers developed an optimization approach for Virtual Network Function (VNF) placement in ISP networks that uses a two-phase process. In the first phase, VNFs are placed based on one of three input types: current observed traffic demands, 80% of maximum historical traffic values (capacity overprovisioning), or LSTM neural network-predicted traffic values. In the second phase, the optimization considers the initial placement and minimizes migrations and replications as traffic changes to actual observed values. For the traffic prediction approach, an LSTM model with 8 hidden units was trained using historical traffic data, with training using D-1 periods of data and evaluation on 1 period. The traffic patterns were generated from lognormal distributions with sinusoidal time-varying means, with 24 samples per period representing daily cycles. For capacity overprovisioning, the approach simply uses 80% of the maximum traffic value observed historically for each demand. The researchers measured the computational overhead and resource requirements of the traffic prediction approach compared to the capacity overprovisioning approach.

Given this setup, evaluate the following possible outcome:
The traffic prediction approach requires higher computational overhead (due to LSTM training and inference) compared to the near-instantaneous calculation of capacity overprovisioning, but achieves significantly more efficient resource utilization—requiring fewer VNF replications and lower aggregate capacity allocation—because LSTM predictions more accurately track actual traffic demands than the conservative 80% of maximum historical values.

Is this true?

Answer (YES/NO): NO